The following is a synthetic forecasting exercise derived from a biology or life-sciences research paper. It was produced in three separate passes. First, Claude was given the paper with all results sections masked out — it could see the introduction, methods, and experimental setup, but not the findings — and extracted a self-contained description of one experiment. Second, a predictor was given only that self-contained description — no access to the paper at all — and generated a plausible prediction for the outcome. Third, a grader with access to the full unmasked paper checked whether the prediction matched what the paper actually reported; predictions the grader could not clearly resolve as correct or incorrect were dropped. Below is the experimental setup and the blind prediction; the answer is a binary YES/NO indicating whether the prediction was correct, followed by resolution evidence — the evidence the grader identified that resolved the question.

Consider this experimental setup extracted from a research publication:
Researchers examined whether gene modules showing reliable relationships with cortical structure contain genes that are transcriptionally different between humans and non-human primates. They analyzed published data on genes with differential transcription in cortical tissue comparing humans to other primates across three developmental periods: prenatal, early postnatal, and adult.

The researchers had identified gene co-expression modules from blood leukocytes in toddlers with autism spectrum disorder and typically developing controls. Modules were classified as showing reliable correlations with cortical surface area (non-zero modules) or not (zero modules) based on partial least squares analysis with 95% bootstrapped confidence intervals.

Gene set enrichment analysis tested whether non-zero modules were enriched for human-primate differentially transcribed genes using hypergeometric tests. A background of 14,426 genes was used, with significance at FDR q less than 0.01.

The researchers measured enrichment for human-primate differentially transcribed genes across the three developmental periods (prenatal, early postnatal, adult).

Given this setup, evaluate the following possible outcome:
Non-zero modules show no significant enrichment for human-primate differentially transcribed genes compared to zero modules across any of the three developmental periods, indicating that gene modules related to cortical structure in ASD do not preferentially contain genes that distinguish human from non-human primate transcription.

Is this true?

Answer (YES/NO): NO